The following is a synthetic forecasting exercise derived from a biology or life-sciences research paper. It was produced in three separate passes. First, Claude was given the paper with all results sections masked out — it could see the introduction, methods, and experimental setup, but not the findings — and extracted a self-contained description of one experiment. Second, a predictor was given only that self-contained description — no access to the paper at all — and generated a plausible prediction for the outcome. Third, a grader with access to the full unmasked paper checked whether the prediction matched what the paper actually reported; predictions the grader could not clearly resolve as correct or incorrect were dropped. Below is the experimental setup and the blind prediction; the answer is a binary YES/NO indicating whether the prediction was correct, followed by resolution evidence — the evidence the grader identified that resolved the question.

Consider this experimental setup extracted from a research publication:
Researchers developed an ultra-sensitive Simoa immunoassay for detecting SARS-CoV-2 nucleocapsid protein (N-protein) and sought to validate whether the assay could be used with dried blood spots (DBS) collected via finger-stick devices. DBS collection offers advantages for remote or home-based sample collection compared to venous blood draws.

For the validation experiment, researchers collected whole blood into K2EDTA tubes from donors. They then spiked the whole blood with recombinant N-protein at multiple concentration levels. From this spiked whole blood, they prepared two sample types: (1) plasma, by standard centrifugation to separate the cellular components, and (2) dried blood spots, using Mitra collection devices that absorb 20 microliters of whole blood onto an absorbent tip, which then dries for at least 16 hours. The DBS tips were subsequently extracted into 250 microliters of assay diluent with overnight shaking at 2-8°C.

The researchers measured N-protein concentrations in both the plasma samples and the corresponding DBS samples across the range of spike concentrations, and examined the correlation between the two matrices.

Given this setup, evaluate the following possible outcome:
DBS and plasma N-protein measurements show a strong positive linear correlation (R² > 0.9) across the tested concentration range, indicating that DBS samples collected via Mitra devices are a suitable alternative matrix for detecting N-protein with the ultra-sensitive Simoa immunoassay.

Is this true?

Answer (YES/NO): YES